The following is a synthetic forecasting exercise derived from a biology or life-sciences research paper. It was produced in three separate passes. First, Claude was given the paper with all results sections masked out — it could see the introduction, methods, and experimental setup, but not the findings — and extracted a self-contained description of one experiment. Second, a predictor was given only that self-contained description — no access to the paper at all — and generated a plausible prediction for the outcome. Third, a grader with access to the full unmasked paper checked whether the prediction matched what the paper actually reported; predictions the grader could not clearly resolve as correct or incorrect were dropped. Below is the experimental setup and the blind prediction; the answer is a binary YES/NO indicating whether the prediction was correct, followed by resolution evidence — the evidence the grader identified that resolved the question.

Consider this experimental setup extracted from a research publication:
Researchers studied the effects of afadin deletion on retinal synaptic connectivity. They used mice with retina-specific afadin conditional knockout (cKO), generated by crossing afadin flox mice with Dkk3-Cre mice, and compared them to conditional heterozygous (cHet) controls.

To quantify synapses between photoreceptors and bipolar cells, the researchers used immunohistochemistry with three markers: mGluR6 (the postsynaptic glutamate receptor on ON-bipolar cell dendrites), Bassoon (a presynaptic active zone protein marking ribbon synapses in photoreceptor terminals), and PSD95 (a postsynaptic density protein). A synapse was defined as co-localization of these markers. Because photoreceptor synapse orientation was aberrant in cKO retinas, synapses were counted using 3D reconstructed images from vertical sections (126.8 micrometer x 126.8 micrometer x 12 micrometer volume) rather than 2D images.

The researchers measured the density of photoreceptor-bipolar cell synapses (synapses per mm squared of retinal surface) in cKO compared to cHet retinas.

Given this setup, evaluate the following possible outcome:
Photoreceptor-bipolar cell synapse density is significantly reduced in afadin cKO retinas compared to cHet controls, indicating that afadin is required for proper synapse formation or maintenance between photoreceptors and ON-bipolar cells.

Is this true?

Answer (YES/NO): YES